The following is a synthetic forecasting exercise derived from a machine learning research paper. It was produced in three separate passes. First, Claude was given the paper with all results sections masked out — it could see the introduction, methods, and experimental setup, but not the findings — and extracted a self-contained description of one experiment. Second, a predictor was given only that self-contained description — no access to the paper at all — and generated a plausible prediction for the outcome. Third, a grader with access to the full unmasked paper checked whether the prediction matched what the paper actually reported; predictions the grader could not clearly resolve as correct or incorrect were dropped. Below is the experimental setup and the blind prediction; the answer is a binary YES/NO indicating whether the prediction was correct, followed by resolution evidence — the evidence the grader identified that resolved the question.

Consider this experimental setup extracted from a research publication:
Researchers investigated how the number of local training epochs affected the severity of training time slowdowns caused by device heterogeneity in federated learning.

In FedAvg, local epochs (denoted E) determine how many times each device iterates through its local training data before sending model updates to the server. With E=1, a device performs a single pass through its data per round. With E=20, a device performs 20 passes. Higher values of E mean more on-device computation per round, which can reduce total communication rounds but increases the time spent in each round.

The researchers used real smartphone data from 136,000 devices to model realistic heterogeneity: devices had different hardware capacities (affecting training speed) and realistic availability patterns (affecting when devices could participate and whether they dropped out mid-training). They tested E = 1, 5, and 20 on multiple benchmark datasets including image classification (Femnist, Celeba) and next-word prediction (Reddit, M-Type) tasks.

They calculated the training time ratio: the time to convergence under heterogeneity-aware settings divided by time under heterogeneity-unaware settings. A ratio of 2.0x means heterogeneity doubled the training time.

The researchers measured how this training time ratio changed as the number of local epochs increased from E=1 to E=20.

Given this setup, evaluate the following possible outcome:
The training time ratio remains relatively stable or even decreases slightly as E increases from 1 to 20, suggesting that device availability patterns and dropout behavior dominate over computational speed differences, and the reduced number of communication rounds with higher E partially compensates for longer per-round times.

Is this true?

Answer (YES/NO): NO